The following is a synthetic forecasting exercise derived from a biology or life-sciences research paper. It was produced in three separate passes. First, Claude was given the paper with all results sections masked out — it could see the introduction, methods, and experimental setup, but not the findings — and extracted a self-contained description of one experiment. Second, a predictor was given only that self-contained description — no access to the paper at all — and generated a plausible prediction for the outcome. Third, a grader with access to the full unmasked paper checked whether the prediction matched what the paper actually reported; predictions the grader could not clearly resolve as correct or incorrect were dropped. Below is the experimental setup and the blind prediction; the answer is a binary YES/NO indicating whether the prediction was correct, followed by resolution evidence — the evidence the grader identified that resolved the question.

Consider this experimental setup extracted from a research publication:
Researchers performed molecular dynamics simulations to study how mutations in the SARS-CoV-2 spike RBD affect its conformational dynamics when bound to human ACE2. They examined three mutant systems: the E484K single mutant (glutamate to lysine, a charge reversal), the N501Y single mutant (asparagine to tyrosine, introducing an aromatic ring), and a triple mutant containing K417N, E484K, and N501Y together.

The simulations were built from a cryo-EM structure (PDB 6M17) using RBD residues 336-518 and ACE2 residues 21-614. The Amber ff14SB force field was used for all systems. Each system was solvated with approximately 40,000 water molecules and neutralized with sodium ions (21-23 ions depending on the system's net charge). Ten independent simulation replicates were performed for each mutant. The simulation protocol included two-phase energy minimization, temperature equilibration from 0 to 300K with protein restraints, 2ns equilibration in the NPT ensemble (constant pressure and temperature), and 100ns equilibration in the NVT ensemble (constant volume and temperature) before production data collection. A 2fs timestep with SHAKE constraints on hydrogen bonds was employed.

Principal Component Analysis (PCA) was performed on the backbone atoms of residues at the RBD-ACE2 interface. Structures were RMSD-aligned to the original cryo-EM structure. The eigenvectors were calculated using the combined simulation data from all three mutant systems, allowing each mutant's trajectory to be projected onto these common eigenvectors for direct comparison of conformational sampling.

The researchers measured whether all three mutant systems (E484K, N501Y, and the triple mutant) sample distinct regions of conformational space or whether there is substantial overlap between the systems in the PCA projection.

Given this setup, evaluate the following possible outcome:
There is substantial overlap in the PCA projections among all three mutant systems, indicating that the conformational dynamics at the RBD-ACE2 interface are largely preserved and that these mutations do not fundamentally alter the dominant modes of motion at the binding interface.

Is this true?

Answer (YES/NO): NO